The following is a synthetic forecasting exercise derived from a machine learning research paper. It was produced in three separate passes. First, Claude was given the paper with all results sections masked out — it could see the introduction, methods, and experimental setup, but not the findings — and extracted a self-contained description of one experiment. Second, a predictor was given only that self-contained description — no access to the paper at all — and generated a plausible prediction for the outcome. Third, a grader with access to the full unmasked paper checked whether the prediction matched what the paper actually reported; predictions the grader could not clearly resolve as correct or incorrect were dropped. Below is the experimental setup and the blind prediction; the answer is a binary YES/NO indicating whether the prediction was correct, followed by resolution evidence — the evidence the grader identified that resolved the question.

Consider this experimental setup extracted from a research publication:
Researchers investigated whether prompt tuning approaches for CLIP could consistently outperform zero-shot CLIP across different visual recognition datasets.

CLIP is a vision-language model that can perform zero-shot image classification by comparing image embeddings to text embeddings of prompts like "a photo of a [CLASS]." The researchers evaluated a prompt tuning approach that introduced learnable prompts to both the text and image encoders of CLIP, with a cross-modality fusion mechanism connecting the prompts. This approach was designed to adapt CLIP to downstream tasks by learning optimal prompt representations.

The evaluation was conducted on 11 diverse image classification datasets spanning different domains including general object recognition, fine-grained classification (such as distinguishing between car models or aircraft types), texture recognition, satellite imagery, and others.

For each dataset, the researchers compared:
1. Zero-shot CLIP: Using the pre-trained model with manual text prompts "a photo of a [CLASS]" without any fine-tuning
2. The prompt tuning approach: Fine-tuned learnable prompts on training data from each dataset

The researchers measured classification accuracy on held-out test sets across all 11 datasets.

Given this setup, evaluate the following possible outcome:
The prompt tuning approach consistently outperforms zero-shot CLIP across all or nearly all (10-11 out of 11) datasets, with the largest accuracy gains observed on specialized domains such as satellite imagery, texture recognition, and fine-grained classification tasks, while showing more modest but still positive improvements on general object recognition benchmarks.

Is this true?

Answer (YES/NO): YES